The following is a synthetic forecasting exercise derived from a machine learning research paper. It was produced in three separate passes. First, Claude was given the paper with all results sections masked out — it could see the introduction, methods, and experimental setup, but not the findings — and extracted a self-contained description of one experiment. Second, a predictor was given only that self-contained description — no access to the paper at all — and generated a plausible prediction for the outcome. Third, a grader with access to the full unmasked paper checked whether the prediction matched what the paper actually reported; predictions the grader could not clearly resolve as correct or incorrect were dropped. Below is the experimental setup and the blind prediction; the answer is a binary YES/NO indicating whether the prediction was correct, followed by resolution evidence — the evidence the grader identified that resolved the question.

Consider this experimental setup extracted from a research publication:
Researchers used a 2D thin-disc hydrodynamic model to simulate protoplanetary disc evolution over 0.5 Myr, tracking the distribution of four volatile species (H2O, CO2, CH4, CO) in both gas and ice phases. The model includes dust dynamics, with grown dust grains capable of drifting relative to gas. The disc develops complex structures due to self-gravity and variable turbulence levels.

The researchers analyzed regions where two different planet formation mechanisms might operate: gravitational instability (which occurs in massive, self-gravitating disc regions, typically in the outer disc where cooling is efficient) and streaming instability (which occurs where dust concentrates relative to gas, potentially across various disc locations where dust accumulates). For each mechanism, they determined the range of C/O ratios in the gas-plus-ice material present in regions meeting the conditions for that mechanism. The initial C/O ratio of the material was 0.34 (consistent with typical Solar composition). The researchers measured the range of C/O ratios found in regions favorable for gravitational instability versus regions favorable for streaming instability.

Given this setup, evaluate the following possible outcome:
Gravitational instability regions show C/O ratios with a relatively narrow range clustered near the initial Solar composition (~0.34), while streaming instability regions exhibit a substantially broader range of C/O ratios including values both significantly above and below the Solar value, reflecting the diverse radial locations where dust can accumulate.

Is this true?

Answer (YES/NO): YES